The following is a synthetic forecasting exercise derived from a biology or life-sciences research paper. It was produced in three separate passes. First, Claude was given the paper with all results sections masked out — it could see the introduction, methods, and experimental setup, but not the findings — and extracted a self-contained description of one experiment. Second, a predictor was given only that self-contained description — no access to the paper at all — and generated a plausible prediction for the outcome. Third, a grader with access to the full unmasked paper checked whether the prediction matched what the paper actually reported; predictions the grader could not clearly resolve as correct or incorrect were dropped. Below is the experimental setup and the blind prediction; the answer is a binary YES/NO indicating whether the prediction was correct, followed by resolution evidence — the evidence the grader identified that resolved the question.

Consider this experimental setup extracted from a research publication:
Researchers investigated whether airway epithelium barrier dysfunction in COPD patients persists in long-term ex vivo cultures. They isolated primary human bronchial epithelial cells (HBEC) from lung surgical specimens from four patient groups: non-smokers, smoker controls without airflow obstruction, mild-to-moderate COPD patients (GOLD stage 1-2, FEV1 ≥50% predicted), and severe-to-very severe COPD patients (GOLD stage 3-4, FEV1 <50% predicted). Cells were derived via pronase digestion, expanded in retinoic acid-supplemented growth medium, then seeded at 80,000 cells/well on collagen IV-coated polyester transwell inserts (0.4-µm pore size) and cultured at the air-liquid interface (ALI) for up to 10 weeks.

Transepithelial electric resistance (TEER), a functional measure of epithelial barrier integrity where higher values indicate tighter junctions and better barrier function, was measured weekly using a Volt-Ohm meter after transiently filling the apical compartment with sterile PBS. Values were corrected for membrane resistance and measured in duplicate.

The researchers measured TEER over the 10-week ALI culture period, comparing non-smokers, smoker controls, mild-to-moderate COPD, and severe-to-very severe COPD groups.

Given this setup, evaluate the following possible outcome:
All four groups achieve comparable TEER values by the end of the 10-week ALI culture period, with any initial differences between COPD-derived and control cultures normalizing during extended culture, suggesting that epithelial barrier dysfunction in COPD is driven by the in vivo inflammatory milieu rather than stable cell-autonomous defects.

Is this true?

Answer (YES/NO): NO